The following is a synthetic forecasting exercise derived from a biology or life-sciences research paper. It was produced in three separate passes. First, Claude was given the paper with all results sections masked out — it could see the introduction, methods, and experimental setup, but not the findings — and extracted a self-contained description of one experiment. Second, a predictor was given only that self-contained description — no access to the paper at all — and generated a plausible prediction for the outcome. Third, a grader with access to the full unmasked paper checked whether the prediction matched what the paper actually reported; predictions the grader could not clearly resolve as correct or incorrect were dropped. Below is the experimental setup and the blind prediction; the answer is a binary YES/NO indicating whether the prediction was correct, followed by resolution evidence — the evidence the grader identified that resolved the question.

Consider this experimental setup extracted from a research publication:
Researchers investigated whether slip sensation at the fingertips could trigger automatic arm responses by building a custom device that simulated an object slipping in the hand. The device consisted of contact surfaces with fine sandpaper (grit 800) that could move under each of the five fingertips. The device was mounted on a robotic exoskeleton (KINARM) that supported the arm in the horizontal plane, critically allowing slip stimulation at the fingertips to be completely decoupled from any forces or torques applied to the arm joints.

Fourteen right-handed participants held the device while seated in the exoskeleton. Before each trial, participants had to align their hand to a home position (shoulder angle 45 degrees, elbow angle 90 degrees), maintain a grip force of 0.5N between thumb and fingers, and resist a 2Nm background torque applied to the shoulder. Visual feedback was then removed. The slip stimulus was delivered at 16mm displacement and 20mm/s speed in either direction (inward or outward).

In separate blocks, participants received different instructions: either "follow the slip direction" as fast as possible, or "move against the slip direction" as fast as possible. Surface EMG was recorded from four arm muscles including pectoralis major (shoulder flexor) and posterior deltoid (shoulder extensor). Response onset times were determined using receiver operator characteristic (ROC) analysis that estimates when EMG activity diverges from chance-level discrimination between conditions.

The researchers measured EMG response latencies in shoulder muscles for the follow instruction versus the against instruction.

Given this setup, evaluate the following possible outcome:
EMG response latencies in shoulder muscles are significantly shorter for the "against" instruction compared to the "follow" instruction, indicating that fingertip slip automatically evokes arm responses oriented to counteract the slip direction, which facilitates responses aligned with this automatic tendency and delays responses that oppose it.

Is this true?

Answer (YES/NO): NO